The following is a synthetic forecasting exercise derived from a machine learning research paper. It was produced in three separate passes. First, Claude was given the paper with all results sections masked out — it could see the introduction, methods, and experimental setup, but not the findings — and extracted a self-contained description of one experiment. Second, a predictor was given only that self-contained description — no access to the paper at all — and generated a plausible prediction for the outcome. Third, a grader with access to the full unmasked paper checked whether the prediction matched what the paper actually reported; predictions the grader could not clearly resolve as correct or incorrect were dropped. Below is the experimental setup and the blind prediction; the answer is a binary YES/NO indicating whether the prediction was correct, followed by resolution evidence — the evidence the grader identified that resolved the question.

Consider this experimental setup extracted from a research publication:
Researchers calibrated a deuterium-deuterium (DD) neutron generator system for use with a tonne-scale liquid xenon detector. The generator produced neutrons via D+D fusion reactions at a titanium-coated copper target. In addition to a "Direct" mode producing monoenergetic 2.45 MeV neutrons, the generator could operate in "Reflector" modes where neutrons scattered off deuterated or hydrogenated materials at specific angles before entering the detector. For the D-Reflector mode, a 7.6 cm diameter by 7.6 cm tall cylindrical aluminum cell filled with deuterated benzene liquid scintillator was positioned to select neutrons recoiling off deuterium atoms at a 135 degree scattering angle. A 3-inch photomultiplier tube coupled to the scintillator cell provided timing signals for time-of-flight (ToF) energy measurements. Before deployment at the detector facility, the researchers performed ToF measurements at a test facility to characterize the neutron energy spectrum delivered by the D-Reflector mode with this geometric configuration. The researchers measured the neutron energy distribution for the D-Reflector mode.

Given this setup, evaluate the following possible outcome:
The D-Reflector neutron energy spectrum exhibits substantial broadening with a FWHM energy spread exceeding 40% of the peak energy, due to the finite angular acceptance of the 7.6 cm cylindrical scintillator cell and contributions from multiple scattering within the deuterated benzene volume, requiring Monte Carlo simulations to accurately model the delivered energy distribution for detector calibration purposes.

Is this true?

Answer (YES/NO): NO